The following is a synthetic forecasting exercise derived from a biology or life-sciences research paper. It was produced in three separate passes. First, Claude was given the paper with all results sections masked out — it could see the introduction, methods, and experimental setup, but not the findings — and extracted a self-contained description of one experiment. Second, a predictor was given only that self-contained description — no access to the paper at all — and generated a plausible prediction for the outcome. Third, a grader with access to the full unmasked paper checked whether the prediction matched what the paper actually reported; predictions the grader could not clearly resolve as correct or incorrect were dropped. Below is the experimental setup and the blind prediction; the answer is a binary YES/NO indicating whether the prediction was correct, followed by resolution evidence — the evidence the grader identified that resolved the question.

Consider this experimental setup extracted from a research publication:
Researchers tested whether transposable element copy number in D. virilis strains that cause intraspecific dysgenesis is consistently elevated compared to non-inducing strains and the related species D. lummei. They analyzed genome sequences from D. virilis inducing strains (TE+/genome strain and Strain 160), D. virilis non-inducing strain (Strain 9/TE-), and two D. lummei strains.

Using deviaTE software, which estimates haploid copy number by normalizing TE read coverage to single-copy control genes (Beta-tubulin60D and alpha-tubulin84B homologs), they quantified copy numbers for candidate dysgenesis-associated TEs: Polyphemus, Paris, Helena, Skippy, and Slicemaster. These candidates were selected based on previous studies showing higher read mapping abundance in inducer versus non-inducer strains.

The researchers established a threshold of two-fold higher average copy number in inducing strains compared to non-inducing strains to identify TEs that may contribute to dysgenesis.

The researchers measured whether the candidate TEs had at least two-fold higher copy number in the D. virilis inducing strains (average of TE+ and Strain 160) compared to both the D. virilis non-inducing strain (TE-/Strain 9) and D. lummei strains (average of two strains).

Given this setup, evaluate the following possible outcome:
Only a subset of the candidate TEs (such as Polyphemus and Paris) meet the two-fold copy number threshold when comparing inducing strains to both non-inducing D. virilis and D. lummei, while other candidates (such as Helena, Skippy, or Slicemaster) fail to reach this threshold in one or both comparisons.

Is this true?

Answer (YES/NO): NO